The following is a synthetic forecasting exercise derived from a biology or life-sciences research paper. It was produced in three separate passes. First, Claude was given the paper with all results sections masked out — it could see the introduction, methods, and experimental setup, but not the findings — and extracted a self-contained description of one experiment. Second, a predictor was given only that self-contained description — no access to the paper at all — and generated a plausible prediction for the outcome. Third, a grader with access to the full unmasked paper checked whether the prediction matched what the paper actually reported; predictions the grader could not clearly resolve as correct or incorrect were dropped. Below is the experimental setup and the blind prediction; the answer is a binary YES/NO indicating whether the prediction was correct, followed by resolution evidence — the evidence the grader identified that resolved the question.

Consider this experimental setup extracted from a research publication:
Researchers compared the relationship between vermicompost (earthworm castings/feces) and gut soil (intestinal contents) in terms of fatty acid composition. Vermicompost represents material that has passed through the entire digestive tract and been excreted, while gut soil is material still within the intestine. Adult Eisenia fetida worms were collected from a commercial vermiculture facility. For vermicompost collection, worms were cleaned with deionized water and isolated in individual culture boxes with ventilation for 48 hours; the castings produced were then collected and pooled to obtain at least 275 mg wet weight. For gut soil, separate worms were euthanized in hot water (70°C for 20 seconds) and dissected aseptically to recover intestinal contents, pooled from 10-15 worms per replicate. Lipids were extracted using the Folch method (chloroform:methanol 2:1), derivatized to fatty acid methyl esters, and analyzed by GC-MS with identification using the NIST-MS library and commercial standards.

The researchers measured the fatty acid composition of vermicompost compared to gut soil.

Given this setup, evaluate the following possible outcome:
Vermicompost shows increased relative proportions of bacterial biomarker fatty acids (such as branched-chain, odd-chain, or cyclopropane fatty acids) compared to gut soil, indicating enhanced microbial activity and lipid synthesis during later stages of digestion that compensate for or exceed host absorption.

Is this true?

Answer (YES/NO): NO